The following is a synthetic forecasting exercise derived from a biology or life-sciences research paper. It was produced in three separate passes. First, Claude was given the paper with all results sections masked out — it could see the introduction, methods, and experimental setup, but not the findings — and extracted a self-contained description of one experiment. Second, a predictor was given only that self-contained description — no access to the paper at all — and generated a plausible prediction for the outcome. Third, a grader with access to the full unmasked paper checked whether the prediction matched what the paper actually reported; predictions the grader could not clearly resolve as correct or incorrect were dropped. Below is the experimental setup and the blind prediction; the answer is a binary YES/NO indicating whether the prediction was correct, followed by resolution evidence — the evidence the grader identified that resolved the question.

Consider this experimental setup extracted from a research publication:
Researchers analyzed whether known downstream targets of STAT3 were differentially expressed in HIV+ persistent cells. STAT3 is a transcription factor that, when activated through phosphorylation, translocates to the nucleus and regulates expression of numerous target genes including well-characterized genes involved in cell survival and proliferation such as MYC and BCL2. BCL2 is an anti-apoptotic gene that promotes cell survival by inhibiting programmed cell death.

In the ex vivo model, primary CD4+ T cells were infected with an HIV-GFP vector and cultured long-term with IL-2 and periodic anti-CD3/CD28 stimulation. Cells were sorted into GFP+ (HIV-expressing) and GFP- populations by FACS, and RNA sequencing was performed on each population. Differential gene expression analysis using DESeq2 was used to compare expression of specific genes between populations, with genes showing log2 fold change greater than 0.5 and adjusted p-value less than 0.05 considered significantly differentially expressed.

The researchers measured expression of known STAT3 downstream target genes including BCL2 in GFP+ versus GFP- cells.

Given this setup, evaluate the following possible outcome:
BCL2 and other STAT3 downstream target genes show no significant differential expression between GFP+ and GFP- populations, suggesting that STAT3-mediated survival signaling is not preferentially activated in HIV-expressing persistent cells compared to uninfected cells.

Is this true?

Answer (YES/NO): NO